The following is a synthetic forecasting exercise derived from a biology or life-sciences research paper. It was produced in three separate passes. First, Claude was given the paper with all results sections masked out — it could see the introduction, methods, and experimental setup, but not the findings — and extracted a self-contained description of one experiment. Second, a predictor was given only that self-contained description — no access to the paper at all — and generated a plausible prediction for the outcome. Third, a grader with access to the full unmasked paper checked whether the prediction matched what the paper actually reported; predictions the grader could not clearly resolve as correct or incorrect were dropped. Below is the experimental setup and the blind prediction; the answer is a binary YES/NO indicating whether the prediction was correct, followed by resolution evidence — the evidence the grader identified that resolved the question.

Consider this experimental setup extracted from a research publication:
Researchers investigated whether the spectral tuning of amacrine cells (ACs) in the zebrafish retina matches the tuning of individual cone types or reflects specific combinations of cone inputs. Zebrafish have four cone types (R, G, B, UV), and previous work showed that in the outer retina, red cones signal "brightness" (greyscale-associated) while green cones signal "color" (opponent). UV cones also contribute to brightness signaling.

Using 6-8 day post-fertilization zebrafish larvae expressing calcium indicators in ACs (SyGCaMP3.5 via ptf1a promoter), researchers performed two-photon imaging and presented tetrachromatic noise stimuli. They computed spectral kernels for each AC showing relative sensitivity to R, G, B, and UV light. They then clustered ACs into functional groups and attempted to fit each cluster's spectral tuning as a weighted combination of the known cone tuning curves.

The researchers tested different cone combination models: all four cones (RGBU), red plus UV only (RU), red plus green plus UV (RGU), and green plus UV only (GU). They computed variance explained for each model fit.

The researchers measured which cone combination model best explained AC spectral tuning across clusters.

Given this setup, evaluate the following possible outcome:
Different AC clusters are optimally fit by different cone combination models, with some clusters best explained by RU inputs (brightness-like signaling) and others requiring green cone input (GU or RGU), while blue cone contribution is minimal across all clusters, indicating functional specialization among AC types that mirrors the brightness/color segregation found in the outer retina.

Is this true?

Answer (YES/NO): YES